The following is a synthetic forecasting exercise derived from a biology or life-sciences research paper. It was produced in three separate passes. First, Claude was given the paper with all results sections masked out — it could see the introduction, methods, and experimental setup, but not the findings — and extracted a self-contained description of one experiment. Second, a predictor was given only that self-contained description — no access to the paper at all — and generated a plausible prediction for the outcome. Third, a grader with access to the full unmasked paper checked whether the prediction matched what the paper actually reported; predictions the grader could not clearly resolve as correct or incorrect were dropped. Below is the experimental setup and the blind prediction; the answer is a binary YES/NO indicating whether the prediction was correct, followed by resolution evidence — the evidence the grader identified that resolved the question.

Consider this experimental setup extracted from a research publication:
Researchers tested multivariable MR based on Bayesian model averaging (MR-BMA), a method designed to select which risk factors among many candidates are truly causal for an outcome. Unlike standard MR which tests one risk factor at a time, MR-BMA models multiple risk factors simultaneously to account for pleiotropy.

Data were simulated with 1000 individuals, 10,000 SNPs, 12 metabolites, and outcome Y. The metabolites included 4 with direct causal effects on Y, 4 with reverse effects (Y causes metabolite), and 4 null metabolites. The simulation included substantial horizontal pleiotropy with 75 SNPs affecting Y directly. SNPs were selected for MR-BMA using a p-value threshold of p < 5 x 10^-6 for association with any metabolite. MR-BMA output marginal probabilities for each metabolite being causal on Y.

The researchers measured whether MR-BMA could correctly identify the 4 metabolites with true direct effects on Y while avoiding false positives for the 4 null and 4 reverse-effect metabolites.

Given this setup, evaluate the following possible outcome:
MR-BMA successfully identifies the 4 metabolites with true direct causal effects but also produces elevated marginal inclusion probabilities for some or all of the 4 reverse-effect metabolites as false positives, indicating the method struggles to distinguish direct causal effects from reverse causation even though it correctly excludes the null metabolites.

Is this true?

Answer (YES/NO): NO